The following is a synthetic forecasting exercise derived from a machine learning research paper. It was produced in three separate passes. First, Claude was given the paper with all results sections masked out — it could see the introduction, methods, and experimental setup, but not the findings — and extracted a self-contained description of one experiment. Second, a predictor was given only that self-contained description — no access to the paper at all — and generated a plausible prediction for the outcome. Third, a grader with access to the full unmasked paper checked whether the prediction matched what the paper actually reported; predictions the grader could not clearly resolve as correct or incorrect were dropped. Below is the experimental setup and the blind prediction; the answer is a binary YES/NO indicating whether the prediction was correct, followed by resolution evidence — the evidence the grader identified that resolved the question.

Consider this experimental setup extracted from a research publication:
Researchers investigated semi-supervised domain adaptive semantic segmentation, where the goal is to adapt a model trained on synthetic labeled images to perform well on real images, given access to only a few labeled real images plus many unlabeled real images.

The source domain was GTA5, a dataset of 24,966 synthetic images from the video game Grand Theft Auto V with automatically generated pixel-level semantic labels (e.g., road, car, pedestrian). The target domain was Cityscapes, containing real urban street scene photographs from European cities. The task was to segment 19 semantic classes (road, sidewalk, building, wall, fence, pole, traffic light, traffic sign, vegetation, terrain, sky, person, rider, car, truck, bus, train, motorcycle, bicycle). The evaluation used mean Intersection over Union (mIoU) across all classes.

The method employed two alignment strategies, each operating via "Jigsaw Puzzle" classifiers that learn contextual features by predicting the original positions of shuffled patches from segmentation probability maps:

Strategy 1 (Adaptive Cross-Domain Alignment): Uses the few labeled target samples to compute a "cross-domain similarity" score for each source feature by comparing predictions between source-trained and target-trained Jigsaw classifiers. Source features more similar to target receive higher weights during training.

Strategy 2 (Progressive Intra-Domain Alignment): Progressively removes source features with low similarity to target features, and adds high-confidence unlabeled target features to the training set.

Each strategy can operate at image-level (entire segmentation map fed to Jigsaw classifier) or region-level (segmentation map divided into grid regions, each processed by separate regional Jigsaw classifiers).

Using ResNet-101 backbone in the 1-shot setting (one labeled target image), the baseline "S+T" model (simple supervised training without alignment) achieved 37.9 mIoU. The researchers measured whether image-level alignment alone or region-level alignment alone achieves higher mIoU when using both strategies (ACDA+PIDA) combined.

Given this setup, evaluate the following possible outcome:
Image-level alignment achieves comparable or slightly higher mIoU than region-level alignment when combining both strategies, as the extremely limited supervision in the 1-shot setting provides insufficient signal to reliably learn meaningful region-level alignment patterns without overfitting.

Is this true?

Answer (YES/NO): NO